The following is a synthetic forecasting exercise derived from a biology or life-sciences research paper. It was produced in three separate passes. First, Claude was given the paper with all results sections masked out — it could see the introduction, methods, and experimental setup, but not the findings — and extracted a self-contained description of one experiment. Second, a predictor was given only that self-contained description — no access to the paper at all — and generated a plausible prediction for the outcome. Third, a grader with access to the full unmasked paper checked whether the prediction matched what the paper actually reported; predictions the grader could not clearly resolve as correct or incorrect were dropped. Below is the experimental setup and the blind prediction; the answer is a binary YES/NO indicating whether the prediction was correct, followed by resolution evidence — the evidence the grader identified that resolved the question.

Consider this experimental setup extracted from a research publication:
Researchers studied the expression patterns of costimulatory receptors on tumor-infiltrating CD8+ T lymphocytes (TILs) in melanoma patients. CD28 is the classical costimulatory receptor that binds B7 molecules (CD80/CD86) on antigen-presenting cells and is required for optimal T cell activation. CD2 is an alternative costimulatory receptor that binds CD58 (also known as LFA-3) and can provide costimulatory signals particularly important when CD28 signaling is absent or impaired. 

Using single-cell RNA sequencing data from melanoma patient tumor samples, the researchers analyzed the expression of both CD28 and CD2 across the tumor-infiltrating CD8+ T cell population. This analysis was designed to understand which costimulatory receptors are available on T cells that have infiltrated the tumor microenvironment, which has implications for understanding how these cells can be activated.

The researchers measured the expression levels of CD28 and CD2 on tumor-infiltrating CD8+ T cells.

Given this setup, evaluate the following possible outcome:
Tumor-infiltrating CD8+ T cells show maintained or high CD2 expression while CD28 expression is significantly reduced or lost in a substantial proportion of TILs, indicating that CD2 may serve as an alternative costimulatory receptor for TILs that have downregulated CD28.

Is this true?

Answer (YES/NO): YES